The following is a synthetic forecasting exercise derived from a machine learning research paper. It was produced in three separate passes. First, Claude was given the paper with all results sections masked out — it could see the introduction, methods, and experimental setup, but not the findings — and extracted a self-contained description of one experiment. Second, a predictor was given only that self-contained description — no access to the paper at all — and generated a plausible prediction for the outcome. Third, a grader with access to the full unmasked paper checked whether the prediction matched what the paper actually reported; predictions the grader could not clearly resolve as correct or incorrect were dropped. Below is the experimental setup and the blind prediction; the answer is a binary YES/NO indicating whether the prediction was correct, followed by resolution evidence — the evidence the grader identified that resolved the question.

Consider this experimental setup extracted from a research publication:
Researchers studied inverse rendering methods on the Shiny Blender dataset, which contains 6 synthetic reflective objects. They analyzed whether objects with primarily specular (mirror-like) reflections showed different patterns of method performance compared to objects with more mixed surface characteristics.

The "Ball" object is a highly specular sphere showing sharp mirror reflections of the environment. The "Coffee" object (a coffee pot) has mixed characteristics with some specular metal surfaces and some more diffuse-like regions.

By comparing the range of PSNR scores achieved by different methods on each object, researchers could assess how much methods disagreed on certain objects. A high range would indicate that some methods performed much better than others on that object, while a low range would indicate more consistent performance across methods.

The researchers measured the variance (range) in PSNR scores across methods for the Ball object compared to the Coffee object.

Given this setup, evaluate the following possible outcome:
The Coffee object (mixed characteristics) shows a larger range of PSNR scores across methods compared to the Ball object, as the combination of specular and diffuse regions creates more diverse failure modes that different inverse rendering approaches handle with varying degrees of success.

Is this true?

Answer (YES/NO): NO